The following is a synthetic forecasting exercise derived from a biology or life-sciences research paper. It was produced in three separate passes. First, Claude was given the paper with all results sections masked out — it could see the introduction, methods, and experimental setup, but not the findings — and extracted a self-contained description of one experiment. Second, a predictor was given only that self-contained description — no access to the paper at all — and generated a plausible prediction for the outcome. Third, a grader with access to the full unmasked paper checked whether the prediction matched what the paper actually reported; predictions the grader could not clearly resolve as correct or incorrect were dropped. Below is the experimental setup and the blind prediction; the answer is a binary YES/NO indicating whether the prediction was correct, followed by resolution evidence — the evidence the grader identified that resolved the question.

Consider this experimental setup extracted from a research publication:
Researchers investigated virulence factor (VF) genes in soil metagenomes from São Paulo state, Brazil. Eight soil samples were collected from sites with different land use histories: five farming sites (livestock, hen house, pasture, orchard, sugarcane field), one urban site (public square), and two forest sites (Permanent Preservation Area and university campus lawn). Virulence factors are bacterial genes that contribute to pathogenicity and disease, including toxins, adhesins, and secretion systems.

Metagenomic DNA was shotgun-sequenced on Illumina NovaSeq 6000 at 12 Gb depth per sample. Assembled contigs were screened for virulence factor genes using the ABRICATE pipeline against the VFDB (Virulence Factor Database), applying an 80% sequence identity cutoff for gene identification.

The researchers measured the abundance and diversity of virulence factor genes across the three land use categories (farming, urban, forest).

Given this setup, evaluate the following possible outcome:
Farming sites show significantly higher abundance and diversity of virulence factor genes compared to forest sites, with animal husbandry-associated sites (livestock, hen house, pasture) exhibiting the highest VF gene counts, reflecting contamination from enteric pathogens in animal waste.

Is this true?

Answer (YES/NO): NO